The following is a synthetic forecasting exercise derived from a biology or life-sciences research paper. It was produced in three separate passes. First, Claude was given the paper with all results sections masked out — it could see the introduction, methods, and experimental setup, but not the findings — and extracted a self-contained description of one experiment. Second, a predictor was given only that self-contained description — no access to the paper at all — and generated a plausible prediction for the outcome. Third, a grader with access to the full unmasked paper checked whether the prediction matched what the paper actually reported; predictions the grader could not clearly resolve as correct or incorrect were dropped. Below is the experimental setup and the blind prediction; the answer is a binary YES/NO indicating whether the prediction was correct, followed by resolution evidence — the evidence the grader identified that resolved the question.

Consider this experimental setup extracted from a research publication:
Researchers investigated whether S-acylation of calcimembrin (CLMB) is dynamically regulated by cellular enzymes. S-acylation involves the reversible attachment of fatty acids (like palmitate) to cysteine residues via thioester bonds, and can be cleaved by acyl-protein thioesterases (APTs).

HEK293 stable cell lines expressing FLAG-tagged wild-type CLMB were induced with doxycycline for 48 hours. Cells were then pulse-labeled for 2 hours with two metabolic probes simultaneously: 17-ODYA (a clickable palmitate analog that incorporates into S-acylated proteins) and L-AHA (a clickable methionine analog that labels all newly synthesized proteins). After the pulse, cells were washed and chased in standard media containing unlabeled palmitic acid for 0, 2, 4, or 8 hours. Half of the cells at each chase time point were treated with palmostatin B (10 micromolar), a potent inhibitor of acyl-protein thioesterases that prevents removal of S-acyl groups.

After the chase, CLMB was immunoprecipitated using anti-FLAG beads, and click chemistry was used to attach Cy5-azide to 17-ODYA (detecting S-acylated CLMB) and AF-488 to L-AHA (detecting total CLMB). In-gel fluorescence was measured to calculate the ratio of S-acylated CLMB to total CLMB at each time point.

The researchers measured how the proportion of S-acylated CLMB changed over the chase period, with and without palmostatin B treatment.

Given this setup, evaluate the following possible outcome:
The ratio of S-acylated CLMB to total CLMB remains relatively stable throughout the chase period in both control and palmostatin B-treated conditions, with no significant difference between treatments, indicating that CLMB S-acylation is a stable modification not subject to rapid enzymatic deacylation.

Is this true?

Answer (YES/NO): NO